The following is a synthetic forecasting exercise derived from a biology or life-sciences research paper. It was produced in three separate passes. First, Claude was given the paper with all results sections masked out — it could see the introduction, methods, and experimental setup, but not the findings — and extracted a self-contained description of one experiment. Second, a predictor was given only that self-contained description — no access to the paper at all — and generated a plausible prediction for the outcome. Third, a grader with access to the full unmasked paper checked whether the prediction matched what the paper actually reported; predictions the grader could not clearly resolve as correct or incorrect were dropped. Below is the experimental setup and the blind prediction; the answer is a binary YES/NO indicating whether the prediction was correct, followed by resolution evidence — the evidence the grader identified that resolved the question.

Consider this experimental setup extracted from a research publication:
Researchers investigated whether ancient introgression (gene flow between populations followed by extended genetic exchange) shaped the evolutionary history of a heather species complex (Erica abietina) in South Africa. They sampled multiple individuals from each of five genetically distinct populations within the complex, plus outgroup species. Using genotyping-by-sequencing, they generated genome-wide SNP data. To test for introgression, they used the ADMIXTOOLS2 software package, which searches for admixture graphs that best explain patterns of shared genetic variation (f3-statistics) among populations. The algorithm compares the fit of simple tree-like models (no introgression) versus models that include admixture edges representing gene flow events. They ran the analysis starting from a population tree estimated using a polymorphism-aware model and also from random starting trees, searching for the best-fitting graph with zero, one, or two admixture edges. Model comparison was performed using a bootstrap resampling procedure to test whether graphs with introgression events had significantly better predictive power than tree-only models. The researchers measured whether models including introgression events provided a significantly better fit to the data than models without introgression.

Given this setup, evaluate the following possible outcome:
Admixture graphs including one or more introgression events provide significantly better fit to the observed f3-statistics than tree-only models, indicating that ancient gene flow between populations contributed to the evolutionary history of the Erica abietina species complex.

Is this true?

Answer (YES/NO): YES